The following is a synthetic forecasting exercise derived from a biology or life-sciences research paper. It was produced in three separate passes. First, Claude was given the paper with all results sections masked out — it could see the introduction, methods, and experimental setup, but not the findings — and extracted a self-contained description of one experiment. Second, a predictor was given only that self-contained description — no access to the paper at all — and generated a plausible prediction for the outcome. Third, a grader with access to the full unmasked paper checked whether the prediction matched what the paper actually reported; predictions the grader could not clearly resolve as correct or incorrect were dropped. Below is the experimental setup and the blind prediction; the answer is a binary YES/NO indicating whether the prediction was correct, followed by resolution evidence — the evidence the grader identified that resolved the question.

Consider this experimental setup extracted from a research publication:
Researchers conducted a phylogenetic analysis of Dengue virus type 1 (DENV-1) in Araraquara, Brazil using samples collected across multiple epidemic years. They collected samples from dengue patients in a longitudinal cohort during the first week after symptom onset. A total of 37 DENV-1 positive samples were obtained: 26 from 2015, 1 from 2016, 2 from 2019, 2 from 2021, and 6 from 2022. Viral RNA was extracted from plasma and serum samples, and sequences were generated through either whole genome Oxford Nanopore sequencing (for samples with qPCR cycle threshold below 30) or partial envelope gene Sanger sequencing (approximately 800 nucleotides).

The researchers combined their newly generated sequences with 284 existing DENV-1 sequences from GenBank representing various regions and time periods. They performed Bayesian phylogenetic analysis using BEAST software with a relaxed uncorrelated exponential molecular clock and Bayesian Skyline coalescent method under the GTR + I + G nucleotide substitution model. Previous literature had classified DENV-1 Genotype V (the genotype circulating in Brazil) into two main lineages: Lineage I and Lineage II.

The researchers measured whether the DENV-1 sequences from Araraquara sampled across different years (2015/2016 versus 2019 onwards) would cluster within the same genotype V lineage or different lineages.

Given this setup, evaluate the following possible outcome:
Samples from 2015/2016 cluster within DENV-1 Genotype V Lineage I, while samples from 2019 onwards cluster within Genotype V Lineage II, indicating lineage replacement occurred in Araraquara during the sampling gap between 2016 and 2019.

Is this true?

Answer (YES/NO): NO